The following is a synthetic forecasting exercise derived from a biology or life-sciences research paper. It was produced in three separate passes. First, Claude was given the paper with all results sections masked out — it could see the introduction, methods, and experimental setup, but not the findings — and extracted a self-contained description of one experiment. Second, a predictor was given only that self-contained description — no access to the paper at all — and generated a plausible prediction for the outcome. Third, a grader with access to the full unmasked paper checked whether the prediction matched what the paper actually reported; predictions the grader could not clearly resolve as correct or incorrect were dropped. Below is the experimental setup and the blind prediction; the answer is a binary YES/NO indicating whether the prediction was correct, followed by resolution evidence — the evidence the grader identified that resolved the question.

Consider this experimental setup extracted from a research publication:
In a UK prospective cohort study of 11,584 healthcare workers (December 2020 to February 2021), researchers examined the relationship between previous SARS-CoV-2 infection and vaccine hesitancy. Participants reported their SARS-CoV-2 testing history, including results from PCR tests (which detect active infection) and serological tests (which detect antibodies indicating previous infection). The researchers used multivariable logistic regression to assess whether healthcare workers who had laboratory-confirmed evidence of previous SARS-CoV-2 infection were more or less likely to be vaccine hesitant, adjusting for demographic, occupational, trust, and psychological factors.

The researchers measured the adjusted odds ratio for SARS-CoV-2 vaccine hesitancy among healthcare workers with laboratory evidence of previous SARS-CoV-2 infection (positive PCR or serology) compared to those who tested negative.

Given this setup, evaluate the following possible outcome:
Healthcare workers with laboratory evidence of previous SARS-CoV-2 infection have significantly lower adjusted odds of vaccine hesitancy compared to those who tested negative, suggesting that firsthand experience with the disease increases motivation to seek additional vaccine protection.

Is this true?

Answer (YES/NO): NO